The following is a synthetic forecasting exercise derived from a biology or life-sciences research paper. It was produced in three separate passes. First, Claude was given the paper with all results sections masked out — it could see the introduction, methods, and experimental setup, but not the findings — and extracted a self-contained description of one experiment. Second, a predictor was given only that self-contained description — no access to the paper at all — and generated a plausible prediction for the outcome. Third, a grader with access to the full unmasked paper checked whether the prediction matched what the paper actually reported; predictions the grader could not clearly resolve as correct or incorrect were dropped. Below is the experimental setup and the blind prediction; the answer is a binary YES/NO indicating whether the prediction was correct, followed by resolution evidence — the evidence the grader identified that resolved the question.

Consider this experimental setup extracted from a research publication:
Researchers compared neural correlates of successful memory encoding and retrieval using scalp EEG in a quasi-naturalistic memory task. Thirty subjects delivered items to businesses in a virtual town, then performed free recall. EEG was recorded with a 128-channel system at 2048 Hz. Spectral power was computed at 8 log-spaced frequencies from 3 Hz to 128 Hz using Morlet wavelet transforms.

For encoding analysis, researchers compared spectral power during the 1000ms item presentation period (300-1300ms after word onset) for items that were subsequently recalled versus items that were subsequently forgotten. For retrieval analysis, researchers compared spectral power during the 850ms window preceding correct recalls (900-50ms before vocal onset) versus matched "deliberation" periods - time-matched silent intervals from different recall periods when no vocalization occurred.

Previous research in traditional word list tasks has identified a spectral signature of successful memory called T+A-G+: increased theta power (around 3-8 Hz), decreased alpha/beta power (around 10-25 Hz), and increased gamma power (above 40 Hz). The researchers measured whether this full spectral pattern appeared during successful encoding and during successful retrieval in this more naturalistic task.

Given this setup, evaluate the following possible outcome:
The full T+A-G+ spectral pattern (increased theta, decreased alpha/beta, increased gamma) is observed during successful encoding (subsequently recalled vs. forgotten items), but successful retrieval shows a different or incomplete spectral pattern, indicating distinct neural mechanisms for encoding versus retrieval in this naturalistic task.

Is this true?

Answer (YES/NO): NO